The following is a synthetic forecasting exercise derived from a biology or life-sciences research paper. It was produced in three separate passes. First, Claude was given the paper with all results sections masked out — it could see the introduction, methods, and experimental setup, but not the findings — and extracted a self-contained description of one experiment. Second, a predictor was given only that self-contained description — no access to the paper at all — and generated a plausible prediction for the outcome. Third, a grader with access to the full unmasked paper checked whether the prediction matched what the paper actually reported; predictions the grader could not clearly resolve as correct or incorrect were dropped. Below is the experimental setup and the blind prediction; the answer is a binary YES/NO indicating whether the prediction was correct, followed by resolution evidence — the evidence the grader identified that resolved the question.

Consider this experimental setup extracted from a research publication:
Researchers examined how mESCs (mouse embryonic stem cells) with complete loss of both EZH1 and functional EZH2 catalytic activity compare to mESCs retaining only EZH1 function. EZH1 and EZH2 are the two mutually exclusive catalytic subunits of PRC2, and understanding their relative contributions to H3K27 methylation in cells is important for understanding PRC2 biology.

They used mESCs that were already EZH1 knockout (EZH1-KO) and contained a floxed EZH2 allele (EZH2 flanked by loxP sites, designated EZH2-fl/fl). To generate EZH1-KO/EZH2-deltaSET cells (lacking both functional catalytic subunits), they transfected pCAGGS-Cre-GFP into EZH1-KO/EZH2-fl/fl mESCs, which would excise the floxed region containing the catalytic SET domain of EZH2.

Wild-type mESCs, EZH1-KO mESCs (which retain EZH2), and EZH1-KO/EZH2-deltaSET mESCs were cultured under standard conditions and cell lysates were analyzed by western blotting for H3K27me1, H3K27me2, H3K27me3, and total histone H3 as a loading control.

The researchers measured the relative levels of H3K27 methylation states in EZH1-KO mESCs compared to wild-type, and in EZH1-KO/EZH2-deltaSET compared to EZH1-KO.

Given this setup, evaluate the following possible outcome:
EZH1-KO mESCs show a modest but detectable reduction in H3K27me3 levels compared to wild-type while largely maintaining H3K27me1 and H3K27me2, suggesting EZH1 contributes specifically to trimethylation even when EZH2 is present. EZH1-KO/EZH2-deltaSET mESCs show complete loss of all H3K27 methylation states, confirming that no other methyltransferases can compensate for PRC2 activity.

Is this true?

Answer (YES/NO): NO